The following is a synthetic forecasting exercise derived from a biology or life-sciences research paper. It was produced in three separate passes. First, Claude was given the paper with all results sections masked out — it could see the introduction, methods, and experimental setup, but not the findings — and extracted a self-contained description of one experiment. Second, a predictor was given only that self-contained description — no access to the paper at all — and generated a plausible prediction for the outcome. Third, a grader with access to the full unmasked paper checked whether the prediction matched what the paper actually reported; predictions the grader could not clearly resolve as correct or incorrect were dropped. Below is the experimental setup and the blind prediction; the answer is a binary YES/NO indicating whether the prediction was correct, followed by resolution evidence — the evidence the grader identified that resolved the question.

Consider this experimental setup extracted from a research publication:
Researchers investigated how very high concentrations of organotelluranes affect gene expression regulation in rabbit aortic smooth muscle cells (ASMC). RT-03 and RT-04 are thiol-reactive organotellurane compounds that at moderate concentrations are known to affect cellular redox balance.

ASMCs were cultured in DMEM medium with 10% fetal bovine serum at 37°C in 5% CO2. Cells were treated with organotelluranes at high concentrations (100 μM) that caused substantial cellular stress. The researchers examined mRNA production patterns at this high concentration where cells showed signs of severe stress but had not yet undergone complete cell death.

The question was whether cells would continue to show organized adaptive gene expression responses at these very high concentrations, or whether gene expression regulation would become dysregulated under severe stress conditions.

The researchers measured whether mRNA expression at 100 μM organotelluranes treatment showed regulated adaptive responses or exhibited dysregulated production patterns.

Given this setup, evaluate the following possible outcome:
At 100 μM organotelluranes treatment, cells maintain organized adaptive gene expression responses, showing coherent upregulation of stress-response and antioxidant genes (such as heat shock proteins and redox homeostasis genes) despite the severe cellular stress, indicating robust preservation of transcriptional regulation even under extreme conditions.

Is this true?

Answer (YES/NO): NO